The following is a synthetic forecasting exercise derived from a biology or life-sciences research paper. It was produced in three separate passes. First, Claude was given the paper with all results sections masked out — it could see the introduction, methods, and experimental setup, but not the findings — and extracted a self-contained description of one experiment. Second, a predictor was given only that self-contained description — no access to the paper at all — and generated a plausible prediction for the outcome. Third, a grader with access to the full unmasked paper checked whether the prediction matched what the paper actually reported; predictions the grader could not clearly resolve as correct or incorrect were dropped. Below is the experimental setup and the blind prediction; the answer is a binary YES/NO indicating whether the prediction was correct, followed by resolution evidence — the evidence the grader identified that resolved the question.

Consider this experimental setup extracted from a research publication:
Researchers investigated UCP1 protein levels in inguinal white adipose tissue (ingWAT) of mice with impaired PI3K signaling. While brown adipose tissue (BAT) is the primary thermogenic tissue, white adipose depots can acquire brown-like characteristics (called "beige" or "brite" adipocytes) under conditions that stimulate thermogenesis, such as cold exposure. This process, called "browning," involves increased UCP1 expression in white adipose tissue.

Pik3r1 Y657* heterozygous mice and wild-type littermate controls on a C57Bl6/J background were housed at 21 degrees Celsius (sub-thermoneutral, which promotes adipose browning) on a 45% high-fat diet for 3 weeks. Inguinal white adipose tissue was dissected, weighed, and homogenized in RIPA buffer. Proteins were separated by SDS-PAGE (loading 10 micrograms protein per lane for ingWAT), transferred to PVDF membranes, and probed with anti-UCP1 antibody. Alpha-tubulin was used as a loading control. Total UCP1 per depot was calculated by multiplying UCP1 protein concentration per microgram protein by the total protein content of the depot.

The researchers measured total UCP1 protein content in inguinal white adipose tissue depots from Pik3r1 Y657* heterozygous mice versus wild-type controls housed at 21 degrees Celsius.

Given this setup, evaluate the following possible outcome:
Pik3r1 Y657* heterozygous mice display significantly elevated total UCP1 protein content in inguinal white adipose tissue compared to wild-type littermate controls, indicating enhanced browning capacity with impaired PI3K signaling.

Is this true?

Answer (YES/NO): NO